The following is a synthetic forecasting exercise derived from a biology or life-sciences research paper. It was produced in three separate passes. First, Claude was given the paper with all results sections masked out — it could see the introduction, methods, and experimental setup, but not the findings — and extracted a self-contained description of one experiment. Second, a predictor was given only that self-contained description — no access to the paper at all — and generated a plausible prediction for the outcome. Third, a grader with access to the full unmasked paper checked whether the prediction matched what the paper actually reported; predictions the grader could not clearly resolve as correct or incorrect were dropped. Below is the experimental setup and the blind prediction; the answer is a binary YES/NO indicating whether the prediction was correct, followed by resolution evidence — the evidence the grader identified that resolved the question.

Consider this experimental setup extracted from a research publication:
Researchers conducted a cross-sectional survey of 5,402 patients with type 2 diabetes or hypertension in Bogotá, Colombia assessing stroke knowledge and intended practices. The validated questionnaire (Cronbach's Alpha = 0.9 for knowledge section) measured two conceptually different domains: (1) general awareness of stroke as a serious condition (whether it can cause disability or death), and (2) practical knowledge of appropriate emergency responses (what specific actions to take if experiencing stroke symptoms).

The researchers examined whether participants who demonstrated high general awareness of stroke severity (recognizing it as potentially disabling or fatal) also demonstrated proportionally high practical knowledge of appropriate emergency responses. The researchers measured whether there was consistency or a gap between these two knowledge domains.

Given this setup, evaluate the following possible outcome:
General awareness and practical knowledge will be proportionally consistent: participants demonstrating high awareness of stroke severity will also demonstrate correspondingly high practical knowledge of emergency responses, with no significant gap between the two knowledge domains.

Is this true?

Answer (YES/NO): NO